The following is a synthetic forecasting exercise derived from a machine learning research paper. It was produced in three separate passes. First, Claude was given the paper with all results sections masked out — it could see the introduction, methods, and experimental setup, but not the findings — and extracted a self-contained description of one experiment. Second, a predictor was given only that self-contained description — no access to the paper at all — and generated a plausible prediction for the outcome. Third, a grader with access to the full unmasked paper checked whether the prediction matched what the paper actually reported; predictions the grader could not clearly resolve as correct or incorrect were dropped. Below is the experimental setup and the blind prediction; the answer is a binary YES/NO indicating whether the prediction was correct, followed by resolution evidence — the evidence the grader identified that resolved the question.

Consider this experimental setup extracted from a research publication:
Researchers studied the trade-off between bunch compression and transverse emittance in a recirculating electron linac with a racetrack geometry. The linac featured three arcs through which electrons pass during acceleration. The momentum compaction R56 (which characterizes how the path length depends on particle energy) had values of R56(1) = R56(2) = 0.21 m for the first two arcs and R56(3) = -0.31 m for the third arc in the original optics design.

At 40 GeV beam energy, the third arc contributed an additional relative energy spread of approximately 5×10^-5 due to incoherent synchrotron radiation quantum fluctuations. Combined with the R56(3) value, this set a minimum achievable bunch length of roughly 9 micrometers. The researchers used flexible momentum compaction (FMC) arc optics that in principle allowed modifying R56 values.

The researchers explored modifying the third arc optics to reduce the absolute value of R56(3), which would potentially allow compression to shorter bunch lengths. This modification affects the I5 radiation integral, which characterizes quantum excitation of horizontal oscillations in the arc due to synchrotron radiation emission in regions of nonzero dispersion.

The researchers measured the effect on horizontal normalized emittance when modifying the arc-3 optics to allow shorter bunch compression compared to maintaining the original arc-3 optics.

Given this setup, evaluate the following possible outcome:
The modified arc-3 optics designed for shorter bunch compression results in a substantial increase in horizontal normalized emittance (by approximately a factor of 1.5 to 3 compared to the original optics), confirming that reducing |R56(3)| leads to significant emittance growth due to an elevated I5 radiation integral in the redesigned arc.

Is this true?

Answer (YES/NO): YES